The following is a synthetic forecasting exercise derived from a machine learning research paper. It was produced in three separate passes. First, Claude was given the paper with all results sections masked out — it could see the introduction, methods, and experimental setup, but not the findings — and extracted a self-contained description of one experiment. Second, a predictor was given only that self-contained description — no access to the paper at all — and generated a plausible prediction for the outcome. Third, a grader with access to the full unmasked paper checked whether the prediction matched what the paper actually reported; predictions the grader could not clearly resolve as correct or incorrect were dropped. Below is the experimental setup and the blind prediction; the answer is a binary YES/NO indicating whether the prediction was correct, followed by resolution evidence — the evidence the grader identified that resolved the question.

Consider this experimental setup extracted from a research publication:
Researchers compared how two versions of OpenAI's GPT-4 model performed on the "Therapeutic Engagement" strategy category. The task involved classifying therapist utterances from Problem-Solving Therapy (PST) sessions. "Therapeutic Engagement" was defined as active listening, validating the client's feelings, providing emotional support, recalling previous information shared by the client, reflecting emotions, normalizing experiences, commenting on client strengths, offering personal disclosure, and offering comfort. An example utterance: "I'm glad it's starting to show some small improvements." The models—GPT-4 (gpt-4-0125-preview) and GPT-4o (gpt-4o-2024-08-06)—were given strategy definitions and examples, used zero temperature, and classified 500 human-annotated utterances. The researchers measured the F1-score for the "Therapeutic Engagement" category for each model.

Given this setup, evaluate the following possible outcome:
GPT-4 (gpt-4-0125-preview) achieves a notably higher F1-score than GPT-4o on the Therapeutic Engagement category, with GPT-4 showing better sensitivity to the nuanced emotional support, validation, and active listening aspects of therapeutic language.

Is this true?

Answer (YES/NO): NO